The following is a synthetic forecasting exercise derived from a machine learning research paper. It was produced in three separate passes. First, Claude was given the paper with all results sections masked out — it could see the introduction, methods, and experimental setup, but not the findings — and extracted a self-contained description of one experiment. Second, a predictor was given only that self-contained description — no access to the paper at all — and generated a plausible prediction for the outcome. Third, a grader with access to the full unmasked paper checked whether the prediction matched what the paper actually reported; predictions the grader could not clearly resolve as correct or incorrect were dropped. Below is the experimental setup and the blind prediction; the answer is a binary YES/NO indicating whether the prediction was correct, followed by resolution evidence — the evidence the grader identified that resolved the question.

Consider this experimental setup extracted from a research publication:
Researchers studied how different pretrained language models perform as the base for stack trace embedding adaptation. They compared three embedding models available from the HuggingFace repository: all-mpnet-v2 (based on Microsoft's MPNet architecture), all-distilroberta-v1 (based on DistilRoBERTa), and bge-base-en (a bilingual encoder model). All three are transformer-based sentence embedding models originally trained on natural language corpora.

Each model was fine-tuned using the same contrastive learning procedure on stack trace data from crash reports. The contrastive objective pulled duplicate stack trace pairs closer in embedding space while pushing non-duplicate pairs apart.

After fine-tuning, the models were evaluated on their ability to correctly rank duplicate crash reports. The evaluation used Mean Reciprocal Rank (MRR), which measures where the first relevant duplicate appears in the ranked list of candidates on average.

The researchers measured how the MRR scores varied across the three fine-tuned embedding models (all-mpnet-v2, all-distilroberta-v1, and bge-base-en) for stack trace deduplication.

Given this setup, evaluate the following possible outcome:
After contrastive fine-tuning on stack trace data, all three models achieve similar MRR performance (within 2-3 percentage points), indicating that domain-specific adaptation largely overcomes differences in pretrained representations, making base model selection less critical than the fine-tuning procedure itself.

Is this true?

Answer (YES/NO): NO